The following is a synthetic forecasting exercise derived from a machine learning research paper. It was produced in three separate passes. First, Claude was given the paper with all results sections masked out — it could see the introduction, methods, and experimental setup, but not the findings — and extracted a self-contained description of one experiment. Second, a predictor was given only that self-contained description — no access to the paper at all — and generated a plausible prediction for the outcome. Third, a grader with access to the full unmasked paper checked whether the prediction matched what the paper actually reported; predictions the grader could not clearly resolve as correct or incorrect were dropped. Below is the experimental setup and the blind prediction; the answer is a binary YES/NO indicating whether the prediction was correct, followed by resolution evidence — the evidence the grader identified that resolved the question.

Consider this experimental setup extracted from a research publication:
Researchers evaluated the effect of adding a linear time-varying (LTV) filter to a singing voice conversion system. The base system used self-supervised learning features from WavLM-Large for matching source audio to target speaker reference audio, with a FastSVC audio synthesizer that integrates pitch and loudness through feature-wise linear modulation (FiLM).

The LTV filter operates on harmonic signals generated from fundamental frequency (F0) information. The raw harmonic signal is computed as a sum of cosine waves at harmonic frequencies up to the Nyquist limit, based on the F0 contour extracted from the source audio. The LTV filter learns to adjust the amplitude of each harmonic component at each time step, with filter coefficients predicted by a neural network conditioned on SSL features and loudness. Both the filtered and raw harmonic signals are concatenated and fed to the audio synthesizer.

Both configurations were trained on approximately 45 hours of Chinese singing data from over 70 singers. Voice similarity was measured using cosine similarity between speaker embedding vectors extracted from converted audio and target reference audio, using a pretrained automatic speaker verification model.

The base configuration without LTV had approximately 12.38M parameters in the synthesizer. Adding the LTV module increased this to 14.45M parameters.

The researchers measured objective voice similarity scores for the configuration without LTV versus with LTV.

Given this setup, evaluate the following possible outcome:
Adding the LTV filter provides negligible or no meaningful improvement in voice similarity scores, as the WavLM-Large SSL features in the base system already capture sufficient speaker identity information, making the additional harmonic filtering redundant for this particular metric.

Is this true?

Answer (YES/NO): NO